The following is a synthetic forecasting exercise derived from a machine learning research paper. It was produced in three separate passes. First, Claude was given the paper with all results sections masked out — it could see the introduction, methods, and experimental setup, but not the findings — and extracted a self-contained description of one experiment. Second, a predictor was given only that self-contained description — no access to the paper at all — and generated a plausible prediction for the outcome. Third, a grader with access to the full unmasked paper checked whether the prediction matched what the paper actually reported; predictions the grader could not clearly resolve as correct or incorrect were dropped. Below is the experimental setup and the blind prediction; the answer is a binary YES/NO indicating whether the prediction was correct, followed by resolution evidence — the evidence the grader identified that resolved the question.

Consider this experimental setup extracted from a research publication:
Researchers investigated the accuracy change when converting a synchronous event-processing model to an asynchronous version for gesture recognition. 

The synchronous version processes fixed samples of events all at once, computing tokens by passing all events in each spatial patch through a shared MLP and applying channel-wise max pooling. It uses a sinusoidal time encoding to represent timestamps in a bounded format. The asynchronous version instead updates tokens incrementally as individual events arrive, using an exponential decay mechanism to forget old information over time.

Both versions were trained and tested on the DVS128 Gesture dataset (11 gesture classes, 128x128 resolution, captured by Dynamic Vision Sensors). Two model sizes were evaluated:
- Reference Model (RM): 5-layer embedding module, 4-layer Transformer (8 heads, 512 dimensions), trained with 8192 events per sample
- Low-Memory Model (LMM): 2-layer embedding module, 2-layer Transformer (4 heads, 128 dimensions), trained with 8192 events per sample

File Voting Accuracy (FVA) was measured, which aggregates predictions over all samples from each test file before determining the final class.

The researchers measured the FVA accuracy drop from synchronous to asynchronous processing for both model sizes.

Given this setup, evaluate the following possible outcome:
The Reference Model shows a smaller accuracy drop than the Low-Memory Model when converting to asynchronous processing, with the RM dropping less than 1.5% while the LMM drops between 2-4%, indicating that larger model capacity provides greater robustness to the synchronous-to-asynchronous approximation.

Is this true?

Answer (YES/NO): NO